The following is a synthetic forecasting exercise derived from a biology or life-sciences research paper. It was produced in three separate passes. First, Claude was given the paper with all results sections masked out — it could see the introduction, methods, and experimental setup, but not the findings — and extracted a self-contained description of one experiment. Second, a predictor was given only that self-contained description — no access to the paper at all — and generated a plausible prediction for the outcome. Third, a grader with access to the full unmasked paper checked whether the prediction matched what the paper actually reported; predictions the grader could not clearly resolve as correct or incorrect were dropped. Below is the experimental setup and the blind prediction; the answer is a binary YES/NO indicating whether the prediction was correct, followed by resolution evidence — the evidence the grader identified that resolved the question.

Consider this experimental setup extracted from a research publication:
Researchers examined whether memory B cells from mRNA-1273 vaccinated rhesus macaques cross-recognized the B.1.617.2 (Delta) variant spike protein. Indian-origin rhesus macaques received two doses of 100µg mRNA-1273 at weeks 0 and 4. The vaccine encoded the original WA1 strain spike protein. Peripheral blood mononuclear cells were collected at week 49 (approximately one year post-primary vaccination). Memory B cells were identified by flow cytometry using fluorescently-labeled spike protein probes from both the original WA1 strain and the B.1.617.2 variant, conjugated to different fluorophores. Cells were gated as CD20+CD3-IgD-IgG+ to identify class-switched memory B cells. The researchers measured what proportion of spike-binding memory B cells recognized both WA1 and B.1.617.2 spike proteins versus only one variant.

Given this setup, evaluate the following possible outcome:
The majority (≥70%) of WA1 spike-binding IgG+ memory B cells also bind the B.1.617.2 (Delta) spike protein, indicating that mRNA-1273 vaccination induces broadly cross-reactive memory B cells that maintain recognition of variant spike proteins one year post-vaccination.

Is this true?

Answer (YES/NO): YES